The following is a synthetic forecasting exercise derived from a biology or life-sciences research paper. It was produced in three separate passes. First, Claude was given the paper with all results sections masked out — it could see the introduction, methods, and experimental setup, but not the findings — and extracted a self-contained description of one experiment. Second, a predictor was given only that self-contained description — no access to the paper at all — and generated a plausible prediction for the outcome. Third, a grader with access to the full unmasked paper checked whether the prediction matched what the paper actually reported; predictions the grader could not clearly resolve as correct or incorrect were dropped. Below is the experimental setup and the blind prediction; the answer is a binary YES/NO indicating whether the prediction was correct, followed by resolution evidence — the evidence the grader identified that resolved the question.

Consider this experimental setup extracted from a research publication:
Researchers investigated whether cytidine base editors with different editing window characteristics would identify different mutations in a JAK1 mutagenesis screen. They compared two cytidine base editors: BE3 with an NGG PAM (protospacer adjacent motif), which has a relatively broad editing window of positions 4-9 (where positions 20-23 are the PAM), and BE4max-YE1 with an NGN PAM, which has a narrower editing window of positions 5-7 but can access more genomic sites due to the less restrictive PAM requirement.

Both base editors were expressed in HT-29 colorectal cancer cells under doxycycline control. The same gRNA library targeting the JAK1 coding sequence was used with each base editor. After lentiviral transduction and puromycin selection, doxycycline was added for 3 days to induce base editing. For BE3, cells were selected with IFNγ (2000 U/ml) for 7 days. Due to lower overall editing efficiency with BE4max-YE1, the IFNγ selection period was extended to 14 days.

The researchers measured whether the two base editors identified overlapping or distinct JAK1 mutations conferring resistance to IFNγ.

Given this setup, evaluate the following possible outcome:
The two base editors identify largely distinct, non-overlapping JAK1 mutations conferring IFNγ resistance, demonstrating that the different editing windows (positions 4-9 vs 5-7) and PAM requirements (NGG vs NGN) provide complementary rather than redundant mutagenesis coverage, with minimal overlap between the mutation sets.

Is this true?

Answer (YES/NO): NO